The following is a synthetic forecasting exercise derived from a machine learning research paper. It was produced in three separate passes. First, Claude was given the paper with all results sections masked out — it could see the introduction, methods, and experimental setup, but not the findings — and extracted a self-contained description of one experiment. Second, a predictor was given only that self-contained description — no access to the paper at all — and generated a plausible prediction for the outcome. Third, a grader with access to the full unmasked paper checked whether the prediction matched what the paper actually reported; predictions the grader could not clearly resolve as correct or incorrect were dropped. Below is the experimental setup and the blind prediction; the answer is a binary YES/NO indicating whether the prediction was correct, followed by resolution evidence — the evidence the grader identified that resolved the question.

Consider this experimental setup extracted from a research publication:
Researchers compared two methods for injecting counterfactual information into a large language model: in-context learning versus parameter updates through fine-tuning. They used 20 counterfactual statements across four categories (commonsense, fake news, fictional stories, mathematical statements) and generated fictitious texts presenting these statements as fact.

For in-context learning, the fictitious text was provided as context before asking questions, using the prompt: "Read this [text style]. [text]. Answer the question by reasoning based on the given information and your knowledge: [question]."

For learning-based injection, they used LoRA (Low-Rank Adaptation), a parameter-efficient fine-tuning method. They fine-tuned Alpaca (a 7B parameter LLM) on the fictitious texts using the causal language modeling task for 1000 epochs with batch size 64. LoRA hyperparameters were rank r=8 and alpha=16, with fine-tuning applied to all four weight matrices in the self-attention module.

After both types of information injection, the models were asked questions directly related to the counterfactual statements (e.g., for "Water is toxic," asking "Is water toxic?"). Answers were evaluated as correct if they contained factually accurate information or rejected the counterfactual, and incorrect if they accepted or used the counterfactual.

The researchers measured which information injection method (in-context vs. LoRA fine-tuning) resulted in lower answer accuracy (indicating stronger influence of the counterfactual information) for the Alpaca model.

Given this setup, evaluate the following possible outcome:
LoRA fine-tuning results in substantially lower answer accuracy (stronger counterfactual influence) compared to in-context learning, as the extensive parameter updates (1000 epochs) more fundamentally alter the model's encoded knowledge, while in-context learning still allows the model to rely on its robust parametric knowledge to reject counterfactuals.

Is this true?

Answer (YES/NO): NO